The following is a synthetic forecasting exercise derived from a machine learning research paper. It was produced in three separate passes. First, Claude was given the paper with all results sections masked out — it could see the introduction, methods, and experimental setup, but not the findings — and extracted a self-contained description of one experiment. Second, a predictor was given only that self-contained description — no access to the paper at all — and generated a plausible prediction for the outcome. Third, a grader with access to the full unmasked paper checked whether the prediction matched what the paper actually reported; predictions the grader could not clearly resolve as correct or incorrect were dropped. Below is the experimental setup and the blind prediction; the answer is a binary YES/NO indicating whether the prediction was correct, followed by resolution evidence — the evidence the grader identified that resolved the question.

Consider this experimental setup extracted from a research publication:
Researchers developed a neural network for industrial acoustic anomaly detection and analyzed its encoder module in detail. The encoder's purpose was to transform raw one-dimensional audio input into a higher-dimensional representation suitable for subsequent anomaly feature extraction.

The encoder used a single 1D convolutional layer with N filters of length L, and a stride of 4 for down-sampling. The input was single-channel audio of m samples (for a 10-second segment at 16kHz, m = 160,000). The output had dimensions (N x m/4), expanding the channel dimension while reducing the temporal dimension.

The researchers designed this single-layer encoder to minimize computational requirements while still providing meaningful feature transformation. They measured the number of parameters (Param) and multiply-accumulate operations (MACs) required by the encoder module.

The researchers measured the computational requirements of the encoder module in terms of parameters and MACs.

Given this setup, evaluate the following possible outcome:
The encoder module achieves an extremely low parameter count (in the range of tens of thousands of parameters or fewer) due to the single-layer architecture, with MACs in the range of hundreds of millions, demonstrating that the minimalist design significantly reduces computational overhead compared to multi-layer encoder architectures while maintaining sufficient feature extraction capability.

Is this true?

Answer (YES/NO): NO